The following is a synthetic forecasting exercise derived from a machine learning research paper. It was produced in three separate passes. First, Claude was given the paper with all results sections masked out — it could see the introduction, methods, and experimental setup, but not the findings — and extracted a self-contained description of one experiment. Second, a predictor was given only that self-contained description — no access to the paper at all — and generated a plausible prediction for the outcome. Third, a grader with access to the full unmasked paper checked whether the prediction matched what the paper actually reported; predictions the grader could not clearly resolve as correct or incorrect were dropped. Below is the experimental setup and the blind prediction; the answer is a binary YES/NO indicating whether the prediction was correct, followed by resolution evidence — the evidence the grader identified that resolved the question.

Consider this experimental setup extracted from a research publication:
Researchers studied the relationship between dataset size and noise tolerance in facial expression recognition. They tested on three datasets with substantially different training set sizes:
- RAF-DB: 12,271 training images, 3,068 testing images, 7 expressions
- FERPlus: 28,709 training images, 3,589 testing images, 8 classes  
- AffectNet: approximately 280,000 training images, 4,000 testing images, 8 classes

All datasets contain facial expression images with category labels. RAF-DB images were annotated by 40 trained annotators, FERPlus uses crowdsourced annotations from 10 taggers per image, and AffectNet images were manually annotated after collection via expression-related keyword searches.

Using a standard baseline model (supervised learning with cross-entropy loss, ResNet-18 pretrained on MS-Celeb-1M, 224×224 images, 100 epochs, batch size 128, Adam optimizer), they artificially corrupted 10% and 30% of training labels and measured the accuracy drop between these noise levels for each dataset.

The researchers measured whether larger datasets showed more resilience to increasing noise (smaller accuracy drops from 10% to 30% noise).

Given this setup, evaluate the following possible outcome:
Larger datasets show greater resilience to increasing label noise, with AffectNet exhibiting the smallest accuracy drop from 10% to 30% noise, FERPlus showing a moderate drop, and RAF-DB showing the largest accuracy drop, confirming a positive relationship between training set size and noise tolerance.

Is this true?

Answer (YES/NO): NO